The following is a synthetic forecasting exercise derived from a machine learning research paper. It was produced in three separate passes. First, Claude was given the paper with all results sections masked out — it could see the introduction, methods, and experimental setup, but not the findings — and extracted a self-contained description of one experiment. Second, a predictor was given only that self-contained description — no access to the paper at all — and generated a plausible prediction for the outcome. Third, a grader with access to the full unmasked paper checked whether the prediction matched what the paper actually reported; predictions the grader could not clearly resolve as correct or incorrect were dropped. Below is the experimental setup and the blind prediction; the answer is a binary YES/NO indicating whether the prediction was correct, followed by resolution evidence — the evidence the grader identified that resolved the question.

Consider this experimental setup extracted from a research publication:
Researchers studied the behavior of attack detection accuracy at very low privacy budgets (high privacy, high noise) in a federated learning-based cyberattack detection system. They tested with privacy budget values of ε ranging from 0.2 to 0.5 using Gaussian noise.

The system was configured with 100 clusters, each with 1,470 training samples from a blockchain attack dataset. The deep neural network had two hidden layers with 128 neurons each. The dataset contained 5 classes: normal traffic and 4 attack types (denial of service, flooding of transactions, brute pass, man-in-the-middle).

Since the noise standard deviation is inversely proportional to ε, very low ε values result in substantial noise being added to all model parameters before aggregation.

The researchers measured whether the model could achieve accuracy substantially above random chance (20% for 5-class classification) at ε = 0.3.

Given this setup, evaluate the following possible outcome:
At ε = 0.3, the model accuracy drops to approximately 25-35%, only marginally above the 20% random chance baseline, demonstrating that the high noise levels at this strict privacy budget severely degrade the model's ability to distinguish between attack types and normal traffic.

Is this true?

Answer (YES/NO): NO